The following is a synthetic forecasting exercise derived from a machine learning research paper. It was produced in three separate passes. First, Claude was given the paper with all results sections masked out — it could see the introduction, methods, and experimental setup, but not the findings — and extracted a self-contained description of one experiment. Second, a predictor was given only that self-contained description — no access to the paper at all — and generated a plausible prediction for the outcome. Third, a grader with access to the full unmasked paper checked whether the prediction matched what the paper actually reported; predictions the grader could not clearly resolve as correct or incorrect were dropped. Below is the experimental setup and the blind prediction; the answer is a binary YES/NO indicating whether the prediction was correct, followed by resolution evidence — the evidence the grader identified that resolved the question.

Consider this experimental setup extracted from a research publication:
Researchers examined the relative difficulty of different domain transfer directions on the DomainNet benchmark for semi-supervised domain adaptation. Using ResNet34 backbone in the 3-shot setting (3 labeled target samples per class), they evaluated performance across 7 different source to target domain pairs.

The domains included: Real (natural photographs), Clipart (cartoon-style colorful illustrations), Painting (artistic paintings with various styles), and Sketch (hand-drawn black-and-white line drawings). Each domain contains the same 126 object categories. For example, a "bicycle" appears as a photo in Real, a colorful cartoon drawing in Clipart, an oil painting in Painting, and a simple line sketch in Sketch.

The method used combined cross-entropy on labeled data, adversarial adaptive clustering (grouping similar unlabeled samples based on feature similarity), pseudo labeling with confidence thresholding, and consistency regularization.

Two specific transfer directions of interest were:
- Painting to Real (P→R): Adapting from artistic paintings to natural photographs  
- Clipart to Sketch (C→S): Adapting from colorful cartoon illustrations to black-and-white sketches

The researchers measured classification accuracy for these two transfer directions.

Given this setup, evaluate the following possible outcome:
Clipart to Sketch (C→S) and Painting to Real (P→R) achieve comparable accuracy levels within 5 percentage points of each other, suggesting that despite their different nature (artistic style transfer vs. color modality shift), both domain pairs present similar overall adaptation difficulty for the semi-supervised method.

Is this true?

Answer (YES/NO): NO